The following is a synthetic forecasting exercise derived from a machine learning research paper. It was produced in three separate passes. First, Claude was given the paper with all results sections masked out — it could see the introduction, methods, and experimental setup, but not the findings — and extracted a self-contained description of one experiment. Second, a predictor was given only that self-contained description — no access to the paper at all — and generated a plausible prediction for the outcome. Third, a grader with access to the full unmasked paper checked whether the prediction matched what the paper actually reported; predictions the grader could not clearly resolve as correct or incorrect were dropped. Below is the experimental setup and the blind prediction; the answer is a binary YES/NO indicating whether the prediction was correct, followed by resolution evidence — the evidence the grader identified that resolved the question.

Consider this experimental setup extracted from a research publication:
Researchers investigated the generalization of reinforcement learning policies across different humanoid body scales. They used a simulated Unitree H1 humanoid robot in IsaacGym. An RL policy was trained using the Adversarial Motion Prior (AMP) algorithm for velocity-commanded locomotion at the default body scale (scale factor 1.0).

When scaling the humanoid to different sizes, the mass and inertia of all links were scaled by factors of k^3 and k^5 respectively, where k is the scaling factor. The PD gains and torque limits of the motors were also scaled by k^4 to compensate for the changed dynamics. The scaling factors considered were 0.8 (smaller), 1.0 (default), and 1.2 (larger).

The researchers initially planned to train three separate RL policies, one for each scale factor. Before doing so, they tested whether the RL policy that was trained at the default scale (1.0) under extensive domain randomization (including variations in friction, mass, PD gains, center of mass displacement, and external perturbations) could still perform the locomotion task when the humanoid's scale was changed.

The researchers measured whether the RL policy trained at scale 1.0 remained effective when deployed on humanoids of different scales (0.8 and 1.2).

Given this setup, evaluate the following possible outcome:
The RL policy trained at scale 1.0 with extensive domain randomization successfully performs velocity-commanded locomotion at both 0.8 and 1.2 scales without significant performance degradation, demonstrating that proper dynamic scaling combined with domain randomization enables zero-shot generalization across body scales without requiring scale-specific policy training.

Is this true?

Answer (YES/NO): YES